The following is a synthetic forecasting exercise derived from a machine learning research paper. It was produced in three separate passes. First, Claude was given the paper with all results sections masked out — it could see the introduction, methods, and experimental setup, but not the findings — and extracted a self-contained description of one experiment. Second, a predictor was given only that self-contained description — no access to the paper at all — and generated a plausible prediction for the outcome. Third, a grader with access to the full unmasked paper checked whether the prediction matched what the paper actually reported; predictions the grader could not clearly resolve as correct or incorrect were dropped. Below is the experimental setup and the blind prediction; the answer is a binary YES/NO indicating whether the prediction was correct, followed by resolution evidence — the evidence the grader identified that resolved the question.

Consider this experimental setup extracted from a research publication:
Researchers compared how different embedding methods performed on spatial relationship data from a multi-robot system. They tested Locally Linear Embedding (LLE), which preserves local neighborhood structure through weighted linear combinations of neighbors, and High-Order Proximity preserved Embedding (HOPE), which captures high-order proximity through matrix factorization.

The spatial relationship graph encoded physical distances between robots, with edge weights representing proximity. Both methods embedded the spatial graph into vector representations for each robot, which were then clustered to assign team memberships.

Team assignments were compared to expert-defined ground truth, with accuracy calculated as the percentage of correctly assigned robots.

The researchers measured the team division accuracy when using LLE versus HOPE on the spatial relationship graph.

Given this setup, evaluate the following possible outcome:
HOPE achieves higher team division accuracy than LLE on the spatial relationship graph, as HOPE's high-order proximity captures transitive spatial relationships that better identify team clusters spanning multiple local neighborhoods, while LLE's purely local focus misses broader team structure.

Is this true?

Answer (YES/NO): YES